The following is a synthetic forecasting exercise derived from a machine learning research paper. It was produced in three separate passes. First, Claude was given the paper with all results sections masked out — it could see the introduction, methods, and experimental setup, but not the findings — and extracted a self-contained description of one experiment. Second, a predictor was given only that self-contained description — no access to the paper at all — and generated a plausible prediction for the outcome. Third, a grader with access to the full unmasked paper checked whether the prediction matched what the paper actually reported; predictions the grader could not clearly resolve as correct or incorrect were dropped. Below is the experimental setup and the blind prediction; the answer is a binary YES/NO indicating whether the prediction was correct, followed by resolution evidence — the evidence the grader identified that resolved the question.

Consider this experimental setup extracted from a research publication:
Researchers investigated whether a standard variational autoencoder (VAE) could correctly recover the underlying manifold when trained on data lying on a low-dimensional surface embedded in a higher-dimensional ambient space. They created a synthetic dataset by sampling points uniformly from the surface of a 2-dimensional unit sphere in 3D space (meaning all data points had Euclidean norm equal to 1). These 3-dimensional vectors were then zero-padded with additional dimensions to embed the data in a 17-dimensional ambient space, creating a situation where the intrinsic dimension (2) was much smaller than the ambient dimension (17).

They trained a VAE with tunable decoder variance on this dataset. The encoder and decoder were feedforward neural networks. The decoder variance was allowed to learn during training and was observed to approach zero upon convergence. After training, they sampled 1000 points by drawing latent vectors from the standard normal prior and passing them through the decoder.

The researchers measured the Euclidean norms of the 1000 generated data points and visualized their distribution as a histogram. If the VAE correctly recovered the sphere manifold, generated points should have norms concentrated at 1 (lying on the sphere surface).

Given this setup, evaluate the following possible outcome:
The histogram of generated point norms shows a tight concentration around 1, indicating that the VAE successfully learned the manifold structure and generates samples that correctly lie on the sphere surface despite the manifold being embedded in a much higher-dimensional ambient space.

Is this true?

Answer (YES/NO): NO